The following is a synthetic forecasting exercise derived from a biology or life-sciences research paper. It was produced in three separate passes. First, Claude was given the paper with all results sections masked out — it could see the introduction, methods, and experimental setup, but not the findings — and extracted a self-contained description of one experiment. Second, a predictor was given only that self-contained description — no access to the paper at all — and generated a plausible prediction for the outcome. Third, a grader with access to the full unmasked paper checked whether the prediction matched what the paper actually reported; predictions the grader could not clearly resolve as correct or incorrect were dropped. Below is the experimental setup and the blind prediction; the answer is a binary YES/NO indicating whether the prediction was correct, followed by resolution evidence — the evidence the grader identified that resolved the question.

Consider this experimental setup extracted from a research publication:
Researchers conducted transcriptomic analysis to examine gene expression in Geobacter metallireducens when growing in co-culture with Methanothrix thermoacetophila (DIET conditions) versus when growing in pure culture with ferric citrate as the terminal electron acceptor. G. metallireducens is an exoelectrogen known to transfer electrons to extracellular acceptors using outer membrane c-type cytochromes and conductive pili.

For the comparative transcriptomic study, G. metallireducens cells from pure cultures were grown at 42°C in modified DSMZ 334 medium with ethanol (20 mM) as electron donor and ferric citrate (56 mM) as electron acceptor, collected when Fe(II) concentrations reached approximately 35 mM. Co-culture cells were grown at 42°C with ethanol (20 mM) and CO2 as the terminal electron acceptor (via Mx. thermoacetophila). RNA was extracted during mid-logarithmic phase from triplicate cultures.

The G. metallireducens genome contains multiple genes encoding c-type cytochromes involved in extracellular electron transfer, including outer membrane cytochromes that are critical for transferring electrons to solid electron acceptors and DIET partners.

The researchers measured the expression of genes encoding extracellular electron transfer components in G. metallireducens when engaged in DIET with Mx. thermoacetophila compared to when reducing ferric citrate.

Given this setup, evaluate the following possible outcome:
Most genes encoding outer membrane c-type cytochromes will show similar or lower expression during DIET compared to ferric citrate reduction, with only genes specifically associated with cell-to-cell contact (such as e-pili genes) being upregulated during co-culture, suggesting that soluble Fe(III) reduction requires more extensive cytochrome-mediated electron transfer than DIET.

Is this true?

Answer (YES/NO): NO